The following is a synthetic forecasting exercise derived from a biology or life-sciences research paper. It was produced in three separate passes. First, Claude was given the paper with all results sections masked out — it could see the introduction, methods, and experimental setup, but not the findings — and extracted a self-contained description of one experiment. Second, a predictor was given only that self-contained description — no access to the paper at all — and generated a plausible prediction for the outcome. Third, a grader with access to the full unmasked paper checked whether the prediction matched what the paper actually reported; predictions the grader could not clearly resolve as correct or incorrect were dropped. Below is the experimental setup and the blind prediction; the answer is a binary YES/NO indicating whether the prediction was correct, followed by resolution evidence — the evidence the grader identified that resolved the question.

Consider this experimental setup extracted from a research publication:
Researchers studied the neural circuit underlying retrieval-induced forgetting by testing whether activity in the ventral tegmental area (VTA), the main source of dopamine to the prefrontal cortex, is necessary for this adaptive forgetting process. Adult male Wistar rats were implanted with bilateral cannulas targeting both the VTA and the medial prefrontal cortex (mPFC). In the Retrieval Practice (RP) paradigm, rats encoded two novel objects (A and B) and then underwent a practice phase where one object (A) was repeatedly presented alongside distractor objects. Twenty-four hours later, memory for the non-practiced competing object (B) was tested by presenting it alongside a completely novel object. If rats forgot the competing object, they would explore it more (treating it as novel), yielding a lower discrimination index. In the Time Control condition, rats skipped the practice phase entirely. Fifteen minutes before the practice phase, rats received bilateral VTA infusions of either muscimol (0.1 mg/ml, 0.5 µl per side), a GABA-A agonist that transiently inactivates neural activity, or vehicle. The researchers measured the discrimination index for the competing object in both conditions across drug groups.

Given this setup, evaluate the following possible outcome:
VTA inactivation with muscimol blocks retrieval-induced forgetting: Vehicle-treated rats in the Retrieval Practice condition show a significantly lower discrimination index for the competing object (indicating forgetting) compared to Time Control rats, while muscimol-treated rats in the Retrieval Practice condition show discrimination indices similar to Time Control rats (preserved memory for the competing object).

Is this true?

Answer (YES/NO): YES